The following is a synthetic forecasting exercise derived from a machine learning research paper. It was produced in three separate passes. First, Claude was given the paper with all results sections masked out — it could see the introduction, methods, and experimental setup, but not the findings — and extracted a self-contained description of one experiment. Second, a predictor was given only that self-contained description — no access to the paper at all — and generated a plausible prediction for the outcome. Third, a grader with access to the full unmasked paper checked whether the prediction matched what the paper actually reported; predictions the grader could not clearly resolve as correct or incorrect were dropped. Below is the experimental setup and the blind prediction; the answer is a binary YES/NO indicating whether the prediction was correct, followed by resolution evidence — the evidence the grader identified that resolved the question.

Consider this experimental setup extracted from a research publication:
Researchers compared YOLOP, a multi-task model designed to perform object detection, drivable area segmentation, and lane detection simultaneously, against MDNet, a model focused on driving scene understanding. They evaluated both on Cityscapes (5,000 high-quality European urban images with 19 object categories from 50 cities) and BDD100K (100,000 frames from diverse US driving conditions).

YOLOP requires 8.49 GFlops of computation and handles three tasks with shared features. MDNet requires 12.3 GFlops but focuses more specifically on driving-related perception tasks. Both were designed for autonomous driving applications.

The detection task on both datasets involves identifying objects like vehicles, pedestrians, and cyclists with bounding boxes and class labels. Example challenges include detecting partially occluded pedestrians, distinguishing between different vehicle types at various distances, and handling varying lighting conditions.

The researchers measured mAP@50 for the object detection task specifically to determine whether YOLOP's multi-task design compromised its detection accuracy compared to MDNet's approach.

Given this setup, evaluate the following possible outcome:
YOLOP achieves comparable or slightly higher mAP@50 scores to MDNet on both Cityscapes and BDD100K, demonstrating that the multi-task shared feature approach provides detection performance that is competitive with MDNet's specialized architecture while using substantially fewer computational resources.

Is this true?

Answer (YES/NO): NO